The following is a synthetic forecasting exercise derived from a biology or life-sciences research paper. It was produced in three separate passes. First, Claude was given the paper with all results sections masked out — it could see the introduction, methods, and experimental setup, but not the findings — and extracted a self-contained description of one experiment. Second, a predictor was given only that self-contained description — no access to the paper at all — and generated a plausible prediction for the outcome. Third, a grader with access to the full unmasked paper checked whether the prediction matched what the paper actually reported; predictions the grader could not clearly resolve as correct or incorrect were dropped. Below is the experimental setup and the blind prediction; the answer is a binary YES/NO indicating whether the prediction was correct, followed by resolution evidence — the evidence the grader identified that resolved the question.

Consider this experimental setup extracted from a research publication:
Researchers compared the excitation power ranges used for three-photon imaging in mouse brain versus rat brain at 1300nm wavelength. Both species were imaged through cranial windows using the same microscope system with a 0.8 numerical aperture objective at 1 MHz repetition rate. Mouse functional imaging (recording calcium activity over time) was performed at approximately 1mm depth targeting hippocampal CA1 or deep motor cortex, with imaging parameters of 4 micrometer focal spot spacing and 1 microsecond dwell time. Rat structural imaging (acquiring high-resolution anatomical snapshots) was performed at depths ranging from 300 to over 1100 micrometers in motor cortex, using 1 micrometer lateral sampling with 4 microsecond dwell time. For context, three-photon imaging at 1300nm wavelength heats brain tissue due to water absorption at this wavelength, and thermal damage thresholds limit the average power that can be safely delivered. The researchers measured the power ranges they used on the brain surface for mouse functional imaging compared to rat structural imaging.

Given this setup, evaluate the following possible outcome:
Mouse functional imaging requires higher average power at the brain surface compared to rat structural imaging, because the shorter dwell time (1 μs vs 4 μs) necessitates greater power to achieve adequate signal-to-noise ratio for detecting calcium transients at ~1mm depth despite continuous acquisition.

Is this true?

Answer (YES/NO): NO